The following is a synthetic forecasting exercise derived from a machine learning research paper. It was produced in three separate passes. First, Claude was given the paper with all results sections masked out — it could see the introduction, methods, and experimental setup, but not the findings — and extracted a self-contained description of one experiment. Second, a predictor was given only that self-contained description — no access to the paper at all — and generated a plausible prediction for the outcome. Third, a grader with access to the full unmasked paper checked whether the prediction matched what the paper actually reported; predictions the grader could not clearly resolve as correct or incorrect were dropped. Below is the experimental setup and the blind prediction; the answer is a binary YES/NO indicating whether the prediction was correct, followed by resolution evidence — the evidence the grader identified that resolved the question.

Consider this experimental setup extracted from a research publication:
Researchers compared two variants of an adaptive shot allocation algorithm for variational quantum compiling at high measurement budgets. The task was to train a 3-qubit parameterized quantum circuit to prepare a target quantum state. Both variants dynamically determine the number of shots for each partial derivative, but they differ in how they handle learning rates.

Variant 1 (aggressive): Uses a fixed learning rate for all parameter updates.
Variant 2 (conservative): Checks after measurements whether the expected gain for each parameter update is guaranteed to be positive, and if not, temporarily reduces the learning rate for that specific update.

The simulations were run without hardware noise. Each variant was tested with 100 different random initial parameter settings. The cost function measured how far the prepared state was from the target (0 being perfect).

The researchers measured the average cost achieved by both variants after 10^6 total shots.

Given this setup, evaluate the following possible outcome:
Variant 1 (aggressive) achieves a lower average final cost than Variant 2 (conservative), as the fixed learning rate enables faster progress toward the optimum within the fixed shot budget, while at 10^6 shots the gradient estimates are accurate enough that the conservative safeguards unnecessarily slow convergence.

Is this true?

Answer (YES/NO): YES